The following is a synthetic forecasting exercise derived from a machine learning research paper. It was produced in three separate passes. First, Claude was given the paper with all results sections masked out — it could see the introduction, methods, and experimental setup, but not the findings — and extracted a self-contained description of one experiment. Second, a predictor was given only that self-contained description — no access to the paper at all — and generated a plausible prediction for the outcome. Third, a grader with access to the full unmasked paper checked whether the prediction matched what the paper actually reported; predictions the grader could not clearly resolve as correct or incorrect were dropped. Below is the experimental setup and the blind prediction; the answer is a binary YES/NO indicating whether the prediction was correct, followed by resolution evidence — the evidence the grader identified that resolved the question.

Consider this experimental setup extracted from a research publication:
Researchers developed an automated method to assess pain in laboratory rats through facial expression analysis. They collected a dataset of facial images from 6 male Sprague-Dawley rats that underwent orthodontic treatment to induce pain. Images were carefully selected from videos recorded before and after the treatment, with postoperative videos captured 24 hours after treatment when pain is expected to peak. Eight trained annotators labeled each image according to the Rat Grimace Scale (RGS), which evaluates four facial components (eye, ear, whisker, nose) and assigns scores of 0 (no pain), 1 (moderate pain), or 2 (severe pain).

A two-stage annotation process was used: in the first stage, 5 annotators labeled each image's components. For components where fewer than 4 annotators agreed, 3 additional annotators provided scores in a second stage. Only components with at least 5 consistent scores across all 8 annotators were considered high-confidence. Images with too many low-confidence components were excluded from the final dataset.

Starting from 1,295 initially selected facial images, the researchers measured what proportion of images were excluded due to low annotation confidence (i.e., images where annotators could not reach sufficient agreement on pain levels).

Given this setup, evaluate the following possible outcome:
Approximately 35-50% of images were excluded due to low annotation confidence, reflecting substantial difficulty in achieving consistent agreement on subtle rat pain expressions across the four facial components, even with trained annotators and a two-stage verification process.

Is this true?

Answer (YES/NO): NO